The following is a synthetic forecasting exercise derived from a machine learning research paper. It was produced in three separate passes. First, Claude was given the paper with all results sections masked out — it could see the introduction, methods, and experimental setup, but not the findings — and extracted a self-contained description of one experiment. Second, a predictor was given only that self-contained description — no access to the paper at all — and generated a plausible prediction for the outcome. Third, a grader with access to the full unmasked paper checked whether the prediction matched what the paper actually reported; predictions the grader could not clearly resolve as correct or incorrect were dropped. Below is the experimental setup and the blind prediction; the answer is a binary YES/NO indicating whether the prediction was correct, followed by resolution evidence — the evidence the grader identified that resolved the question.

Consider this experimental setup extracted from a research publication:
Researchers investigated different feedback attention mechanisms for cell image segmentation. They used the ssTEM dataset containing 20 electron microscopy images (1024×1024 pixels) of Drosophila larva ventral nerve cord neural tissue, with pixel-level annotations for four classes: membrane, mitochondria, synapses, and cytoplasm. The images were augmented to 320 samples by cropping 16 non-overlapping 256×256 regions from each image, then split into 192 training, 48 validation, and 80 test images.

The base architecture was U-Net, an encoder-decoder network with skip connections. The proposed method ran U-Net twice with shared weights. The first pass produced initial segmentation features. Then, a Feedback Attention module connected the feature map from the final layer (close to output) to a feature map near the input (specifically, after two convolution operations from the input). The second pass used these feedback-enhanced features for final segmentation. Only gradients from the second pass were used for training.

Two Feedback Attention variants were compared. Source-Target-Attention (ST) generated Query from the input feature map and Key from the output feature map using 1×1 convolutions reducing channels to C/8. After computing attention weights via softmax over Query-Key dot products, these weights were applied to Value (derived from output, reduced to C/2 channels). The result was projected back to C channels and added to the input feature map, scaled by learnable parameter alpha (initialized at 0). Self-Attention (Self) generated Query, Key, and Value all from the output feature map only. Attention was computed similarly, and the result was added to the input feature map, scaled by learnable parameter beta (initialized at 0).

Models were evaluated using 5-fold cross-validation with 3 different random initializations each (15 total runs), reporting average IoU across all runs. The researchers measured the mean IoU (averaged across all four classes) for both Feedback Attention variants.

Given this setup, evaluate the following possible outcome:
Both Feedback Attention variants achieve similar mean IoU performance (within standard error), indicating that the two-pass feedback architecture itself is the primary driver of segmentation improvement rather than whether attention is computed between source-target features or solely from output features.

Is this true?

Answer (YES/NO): NO